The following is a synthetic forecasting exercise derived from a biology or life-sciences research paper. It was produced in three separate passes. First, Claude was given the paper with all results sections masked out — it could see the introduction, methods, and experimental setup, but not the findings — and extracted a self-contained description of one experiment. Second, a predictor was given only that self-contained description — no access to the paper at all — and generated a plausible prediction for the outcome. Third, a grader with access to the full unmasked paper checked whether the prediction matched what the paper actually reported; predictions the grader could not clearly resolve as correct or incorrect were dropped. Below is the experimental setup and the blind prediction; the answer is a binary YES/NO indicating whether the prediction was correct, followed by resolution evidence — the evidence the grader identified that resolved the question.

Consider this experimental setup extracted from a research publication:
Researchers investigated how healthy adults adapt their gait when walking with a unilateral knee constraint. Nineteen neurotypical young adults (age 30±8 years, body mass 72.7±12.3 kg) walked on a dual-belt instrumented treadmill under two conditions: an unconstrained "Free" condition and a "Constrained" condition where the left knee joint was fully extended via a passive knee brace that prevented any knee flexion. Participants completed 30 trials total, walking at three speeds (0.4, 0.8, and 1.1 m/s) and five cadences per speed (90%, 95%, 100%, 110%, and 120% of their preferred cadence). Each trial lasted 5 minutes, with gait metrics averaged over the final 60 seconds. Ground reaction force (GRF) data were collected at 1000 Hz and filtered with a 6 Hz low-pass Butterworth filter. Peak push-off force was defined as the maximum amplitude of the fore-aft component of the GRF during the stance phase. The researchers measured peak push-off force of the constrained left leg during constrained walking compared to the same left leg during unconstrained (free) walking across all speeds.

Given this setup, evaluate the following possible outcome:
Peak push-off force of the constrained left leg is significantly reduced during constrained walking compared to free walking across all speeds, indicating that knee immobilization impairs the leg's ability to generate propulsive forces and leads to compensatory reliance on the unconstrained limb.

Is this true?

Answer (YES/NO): NO